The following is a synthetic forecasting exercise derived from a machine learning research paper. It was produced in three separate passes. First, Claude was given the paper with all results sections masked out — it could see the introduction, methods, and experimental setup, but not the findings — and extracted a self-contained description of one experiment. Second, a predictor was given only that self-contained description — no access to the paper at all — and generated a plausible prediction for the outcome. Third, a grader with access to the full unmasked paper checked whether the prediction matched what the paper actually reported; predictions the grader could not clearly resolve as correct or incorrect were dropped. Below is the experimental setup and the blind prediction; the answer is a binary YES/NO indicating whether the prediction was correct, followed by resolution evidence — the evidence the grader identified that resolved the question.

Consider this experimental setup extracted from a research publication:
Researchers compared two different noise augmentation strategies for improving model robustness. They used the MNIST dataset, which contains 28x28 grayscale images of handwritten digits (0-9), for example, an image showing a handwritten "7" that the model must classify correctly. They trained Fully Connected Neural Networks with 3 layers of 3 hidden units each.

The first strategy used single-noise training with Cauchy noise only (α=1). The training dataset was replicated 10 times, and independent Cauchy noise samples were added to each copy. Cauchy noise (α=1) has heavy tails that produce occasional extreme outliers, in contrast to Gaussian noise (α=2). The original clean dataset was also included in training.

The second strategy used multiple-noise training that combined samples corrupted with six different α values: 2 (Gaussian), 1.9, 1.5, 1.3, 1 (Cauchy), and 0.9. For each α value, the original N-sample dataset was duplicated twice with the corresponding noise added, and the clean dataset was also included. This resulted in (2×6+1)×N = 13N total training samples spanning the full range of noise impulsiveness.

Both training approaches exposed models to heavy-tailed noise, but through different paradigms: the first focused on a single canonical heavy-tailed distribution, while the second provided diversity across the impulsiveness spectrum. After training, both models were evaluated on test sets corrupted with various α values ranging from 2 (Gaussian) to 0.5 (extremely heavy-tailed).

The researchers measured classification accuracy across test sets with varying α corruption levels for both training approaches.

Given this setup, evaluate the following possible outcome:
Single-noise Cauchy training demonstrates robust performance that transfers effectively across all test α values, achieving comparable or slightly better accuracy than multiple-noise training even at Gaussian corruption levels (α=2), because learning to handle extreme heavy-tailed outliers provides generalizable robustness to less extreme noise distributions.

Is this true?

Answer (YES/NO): NO